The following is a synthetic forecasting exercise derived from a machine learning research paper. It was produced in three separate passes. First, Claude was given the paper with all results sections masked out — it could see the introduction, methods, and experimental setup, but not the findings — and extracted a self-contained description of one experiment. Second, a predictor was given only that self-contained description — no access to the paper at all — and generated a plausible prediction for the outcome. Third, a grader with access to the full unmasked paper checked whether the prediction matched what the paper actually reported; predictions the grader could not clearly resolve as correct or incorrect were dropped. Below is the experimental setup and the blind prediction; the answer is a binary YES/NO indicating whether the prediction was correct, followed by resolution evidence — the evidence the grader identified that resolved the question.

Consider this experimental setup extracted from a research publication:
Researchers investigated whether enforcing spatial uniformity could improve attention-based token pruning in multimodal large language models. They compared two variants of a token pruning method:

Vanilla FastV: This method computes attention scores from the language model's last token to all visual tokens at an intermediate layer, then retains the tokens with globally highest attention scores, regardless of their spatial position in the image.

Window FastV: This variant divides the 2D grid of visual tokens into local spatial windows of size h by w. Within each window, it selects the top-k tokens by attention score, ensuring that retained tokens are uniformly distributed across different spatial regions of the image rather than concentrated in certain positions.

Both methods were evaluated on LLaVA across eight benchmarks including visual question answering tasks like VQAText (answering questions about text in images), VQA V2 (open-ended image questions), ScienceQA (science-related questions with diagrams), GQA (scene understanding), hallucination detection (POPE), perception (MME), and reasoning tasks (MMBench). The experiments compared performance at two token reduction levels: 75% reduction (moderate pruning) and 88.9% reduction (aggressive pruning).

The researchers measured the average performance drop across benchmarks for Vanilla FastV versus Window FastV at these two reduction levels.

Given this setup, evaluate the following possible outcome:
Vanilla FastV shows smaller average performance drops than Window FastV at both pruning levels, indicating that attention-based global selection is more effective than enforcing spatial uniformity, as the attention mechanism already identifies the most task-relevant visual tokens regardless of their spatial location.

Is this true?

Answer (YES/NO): NO